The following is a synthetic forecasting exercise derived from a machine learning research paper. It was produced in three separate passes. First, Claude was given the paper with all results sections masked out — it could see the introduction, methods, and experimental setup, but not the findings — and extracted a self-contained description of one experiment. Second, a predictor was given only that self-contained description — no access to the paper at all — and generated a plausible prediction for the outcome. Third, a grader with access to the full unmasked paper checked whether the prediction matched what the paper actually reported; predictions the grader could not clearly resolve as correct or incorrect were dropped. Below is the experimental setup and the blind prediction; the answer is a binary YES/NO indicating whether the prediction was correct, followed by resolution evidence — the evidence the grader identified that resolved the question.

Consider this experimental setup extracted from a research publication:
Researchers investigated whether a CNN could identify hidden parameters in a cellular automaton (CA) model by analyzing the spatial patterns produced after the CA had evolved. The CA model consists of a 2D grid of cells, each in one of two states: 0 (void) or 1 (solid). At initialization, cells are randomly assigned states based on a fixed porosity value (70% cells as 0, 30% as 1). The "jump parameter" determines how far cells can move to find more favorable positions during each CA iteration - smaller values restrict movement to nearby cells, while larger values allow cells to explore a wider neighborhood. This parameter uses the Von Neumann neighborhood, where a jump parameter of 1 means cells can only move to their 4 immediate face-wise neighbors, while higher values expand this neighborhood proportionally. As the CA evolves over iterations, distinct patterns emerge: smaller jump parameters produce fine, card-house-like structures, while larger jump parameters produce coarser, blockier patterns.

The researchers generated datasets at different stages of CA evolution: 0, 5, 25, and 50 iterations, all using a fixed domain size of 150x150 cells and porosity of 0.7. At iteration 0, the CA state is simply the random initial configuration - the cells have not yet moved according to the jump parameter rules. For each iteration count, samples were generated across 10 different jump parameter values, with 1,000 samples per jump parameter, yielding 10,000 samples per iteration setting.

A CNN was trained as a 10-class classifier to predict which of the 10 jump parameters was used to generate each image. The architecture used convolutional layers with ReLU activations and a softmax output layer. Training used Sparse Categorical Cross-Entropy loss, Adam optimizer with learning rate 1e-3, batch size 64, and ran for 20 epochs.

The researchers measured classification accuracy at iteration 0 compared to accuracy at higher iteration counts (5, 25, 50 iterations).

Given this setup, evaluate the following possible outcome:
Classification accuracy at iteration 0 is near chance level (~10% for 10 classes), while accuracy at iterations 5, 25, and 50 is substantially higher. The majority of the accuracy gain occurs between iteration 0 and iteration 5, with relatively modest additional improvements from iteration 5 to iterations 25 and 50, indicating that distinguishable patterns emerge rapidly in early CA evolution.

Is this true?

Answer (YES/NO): YES